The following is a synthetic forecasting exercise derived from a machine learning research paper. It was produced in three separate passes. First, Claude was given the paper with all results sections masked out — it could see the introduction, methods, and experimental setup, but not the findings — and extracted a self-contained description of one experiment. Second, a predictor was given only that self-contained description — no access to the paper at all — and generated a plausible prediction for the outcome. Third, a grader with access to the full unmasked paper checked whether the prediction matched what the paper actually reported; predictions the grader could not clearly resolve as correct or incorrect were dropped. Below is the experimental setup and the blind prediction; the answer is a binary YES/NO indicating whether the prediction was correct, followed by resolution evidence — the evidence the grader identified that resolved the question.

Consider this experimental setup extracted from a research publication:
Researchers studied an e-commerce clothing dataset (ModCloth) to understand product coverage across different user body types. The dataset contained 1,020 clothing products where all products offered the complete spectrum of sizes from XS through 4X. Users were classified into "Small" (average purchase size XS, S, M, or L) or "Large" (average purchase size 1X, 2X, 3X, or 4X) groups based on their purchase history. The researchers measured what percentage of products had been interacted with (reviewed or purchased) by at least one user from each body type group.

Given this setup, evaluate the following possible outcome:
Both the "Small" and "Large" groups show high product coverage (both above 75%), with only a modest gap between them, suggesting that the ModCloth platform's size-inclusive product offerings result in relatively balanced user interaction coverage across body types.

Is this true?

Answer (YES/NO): NO